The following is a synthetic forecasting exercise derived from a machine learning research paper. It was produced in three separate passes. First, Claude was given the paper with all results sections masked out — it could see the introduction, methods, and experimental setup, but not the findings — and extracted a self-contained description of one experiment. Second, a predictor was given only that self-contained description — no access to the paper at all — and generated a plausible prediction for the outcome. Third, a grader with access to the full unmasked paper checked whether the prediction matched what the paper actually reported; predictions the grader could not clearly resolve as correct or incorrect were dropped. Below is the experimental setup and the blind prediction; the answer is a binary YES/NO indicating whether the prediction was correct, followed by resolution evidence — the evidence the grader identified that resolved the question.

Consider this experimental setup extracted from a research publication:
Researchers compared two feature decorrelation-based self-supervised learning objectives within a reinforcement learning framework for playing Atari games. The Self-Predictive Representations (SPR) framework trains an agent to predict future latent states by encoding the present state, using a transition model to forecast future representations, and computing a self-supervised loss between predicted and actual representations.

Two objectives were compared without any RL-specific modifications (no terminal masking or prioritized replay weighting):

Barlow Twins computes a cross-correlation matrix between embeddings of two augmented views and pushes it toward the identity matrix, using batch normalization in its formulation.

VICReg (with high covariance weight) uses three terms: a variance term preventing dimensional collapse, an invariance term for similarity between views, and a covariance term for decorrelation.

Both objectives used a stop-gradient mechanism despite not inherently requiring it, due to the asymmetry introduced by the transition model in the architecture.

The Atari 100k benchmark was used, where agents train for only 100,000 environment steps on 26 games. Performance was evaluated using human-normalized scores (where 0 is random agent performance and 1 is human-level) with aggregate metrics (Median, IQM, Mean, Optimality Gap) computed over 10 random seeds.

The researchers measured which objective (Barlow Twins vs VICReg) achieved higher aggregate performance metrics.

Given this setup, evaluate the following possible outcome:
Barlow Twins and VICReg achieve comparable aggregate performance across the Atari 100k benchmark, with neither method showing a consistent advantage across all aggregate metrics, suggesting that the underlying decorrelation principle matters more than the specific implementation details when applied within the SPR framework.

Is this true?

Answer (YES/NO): NO